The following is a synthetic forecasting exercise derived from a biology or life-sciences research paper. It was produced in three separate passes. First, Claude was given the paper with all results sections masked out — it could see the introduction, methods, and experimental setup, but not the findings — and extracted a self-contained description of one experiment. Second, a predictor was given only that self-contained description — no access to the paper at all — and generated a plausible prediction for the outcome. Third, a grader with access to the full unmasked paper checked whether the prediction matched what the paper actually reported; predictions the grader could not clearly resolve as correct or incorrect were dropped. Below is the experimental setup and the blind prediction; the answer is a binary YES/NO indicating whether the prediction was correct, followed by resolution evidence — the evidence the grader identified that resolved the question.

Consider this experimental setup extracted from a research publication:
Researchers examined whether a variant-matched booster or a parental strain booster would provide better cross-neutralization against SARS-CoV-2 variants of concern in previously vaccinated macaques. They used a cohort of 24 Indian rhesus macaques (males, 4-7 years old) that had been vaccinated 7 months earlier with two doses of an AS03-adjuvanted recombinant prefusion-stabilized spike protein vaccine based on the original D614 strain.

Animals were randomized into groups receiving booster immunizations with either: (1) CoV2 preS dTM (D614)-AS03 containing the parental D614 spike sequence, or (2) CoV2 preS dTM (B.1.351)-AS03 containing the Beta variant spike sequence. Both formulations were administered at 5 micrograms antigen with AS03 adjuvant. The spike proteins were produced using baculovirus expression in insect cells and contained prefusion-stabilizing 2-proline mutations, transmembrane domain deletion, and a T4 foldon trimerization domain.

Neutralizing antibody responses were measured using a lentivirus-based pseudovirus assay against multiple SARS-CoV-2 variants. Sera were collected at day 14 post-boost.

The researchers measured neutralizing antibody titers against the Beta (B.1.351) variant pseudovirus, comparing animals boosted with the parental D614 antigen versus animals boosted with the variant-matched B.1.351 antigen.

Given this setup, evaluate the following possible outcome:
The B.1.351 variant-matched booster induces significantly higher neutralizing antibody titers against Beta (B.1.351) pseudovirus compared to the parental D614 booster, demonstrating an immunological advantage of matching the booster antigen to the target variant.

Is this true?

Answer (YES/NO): NO